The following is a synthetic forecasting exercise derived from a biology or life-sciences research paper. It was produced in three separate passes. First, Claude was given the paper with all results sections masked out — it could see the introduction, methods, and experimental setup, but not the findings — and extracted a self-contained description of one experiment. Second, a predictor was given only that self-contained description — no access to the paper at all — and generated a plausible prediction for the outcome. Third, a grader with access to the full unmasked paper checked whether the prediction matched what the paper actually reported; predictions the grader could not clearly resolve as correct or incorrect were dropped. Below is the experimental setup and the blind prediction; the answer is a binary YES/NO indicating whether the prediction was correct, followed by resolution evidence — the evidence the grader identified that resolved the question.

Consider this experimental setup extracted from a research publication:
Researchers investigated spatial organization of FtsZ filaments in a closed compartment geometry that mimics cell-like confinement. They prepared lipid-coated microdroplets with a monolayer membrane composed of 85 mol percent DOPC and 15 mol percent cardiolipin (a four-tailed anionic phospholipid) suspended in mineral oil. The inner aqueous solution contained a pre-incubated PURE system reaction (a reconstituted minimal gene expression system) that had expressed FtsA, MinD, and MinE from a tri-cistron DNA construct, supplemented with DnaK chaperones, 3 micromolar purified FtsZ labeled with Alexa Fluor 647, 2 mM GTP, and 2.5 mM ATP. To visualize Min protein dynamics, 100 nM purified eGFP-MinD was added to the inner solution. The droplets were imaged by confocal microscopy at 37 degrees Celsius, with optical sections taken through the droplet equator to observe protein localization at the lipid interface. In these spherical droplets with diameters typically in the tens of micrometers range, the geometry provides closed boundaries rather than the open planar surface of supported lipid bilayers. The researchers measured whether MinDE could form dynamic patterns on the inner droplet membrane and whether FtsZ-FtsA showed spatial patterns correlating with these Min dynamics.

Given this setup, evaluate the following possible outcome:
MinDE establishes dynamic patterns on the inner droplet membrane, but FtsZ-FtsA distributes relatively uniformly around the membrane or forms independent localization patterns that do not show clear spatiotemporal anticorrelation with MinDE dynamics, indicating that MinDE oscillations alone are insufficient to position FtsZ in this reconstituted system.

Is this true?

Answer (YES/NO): NO